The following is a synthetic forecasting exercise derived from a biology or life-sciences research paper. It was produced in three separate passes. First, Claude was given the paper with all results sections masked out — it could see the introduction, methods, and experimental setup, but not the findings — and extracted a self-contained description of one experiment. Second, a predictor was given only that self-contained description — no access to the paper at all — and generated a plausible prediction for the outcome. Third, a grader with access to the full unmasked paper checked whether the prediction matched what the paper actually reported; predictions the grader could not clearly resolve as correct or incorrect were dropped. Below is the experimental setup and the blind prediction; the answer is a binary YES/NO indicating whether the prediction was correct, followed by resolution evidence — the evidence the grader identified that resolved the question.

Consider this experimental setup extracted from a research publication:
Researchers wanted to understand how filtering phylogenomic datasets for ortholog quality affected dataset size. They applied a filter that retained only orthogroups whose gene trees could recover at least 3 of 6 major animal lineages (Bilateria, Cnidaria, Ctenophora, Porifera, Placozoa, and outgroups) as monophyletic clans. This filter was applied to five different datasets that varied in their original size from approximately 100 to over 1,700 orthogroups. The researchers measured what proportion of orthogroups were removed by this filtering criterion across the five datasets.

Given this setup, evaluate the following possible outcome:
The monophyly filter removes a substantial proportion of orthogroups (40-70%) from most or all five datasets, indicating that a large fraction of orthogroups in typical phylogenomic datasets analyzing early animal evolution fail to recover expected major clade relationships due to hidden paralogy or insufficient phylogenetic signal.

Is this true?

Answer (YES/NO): NO